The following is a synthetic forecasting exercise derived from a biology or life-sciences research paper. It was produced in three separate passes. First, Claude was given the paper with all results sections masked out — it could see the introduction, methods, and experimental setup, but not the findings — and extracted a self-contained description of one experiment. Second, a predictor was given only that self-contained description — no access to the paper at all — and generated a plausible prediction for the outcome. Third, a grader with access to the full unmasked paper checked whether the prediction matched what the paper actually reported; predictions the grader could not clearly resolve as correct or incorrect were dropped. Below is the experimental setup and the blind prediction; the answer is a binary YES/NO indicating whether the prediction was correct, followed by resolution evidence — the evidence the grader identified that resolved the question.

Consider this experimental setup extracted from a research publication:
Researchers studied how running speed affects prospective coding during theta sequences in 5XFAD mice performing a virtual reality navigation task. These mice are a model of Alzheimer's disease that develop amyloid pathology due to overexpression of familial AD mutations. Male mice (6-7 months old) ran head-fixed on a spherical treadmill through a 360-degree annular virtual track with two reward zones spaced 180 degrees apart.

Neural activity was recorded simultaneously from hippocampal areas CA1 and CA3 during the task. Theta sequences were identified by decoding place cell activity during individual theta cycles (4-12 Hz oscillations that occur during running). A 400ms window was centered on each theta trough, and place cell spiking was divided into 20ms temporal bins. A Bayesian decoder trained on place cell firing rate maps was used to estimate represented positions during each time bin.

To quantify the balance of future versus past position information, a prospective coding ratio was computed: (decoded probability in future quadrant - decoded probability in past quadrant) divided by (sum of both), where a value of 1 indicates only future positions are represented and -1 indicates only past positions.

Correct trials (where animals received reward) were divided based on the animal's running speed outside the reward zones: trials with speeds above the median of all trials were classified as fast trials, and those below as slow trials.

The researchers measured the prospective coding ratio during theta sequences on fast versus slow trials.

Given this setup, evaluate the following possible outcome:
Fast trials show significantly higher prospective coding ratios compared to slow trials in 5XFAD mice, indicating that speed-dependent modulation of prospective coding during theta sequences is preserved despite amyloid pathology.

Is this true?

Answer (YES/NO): YES